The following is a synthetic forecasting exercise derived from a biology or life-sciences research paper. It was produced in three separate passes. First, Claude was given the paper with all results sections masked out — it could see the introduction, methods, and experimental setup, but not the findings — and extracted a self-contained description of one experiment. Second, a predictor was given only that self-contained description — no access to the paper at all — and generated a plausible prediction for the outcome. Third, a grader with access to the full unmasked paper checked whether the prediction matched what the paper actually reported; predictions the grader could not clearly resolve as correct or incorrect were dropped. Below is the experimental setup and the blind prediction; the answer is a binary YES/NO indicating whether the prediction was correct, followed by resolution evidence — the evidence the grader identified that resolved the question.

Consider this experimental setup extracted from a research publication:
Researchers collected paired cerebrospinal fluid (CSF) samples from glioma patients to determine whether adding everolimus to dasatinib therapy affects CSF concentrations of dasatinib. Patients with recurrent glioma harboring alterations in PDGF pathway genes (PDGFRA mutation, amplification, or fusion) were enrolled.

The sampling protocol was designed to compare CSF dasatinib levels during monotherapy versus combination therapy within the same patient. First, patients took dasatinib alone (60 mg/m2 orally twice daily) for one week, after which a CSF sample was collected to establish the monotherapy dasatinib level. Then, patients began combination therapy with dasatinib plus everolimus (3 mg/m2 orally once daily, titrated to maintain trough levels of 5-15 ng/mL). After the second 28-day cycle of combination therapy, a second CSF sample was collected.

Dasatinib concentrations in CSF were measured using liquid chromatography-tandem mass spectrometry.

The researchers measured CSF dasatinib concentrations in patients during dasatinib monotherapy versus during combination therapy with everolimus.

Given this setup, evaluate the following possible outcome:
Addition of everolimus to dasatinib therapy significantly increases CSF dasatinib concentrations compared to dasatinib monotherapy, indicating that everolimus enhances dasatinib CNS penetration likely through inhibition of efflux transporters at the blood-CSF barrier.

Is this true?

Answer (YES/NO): NO